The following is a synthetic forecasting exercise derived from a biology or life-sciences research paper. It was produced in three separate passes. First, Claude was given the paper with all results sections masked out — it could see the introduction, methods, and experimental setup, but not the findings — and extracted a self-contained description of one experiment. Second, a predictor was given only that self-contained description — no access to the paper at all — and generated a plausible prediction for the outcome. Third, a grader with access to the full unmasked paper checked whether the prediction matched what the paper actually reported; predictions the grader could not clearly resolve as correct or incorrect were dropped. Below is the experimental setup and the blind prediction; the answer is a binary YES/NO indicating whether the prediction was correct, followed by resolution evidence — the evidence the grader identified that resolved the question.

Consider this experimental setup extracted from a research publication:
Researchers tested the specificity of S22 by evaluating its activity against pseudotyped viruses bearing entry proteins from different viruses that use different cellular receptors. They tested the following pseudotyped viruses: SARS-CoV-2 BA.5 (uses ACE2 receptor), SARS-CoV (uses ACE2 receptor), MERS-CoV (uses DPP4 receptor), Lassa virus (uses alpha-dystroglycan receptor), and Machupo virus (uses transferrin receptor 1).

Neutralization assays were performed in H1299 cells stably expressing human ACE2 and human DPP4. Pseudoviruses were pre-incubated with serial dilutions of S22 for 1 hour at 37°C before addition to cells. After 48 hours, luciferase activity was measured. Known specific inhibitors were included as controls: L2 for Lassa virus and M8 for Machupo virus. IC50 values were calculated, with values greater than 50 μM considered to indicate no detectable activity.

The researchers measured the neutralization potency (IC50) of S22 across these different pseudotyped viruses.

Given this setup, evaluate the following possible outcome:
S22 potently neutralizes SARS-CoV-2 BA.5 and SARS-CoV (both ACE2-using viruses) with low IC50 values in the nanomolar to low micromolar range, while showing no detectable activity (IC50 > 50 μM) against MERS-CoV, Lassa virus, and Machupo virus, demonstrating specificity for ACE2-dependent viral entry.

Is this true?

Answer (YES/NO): NO